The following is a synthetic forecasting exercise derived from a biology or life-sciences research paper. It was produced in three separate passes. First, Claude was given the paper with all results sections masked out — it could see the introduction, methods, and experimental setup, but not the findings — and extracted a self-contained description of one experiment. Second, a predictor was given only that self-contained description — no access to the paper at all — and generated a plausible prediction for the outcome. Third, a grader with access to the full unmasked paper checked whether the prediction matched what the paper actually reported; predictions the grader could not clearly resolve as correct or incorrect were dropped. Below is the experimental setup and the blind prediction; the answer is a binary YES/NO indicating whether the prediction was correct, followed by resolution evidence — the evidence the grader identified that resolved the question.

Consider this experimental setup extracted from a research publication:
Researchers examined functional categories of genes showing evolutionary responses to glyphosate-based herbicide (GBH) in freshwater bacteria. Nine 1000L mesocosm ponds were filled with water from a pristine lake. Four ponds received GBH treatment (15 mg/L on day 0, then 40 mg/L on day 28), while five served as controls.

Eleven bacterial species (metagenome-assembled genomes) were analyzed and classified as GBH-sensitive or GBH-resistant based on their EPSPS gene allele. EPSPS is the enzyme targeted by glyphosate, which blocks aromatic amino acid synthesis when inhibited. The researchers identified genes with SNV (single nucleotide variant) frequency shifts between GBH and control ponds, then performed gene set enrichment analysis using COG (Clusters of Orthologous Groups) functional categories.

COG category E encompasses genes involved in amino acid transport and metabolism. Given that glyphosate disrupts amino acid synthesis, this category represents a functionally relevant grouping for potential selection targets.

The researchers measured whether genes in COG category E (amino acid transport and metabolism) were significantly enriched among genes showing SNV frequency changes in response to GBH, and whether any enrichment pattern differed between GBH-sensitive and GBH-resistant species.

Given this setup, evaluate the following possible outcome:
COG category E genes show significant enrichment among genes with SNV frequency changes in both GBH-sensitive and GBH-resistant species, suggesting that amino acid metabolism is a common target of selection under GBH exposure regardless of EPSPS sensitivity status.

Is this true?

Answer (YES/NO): NO